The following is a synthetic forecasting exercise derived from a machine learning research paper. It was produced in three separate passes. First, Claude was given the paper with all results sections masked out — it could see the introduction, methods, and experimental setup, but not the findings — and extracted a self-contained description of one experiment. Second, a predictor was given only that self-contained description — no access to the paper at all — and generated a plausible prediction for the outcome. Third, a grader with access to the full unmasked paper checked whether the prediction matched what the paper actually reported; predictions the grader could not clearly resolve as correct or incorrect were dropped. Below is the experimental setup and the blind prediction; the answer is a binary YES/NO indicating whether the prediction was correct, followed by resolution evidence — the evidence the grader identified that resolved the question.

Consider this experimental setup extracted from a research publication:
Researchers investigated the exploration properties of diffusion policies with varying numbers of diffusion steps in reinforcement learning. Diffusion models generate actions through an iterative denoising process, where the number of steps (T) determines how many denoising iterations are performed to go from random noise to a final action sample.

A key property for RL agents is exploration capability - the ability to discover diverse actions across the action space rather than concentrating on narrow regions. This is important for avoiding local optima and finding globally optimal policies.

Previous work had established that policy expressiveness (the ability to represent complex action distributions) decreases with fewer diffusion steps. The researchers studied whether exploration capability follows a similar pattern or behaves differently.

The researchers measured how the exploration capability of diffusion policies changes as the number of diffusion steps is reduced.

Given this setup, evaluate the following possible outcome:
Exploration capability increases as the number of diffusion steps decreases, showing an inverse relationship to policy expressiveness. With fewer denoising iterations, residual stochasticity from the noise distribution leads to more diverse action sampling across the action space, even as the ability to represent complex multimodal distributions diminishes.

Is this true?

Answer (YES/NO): NO